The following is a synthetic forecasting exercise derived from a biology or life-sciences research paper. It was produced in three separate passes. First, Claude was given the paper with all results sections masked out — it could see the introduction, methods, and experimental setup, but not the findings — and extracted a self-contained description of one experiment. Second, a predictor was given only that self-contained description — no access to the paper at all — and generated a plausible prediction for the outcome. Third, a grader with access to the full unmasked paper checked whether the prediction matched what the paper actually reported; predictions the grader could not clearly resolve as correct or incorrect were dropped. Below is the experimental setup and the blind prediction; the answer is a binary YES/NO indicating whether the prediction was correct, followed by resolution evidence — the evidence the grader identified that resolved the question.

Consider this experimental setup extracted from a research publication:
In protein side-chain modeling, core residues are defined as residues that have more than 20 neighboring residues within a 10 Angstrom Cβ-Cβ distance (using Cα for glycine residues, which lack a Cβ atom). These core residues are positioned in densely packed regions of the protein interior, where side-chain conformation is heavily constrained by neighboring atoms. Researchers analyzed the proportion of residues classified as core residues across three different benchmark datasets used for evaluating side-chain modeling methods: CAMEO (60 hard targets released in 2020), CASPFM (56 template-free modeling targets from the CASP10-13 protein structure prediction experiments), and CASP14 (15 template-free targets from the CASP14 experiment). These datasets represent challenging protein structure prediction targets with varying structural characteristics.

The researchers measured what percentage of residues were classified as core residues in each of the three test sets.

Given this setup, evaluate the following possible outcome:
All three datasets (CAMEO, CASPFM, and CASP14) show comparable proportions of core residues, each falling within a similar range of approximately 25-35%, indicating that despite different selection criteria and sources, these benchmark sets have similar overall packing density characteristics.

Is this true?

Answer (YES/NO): NO